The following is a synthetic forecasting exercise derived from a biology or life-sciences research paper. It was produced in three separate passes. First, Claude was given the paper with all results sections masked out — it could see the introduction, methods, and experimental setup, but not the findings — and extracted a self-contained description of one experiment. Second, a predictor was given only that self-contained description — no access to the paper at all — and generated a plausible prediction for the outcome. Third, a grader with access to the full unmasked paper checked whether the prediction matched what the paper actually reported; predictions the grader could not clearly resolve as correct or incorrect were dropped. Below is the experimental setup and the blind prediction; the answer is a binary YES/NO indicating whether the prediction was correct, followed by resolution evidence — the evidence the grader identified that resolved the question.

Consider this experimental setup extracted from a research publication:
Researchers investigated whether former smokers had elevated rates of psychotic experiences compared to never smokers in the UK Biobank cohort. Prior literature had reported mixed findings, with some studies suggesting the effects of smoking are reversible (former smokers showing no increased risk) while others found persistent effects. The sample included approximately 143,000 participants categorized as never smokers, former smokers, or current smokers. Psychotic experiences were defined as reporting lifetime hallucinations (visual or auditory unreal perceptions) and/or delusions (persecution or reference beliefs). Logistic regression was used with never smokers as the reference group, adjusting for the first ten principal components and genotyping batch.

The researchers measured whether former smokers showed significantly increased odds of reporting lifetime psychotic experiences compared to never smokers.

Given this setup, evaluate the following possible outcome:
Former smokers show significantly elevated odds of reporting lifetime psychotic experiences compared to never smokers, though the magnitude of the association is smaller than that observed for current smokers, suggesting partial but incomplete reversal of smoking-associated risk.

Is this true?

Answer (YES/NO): YES